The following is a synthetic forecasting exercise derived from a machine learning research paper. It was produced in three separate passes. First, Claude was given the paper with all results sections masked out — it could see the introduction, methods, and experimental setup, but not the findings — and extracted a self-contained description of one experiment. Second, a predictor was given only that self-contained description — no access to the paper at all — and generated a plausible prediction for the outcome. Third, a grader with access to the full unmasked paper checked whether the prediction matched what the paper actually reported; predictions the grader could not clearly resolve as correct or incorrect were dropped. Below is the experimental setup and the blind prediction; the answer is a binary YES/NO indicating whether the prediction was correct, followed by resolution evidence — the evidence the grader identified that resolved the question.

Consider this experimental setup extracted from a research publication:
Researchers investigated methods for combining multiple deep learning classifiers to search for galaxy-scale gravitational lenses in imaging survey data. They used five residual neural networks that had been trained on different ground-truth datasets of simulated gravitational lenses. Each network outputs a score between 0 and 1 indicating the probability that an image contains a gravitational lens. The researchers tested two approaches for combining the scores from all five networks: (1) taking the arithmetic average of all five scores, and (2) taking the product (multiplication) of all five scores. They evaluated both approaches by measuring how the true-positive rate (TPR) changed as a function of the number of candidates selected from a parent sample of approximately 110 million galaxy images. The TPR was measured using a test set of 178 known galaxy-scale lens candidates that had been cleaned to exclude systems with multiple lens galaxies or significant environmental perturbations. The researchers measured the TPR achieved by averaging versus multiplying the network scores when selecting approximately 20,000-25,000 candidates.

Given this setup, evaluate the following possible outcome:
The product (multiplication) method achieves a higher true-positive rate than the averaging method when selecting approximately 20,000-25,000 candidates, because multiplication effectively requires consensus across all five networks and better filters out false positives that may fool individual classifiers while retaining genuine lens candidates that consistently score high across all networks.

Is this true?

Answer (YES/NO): NO